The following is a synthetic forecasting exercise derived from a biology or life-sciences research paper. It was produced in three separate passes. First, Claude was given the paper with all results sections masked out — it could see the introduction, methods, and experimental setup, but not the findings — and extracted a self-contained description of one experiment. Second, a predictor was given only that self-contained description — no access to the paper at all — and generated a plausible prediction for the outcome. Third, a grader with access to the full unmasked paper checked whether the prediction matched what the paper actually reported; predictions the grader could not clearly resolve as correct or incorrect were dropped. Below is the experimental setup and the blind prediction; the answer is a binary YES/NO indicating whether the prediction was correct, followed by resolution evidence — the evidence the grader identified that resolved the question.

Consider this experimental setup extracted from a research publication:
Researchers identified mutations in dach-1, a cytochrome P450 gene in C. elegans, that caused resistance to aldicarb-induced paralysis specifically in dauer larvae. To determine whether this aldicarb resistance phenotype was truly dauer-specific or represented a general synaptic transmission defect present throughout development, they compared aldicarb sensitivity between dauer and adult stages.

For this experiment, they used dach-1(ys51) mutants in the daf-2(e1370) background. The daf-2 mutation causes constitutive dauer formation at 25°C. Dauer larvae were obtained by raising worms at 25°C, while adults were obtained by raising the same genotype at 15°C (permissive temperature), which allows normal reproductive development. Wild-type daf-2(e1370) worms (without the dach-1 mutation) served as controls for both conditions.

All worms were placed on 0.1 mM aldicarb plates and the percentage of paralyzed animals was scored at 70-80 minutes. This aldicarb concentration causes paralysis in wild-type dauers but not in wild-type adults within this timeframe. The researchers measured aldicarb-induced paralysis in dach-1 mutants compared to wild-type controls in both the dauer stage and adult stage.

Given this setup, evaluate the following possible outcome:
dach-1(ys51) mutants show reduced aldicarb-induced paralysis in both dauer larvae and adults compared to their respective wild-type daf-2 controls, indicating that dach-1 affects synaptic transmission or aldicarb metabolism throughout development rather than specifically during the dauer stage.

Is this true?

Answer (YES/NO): NO